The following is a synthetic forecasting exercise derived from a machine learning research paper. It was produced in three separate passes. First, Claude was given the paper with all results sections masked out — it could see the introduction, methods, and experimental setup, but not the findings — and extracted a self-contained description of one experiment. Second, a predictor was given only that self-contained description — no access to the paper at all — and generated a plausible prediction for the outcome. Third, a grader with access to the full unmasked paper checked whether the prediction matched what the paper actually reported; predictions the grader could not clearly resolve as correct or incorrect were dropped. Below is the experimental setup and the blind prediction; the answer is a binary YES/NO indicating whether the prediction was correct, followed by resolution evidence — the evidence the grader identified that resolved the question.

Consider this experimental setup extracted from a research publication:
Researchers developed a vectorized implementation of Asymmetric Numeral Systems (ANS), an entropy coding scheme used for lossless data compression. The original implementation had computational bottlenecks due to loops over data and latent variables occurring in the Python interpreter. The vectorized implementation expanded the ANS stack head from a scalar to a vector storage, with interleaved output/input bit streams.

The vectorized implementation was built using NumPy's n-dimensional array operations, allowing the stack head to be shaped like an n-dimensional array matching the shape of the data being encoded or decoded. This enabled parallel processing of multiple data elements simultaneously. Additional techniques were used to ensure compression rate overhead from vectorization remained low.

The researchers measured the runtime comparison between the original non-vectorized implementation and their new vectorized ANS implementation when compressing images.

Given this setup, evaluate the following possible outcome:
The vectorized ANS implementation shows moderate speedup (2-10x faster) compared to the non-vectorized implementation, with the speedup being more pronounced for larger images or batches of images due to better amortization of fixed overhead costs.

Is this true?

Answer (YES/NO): NO